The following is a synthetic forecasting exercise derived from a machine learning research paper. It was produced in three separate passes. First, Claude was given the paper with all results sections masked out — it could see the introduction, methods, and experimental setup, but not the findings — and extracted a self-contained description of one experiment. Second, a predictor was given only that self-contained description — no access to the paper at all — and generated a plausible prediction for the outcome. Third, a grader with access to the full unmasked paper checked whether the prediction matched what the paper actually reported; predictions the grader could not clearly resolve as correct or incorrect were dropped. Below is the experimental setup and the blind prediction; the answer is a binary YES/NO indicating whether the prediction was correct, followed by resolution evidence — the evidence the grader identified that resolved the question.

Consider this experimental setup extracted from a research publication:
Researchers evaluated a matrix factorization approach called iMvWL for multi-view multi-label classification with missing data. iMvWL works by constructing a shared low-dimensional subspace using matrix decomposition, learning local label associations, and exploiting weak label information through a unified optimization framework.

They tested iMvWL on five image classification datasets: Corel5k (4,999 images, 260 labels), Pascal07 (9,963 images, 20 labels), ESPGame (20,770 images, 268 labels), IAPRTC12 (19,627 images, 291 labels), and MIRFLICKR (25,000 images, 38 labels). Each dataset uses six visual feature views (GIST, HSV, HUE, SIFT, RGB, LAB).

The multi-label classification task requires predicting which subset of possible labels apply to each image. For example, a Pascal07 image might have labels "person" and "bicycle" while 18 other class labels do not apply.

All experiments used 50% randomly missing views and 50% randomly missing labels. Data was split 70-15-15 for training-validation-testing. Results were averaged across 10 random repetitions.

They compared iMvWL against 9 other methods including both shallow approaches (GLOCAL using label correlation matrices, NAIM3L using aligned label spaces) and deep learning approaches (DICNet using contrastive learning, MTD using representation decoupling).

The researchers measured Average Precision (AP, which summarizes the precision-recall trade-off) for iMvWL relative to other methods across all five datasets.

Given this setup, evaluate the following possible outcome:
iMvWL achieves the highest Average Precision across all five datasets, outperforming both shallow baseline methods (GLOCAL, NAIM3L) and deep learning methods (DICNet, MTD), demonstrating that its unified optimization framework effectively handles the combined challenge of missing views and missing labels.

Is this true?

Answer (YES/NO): NO